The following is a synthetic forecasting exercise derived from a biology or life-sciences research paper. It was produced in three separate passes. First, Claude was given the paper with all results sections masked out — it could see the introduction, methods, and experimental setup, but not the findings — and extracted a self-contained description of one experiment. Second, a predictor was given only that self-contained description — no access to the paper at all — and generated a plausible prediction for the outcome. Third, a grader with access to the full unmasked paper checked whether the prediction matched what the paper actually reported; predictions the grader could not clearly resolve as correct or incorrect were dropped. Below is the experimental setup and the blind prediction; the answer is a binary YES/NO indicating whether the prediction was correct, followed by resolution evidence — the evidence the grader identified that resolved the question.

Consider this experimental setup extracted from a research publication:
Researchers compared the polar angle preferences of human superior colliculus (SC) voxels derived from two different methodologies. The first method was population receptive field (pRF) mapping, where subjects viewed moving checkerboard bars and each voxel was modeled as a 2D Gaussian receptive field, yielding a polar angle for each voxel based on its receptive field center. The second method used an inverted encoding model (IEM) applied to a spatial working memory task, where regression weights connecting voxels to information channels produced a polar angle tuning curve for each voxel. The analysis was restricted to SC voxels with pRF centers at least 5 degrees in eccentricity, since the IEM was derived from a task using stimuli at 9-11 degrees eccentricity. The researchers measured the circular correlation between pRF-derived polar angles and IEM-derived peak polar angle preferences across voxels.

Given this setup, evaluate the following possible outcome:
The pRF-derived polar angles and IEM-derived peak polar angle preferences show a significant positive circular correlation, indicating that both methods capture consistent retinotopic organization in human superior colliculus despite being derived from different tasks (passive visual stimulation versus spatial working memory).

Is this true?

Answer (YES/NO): YES